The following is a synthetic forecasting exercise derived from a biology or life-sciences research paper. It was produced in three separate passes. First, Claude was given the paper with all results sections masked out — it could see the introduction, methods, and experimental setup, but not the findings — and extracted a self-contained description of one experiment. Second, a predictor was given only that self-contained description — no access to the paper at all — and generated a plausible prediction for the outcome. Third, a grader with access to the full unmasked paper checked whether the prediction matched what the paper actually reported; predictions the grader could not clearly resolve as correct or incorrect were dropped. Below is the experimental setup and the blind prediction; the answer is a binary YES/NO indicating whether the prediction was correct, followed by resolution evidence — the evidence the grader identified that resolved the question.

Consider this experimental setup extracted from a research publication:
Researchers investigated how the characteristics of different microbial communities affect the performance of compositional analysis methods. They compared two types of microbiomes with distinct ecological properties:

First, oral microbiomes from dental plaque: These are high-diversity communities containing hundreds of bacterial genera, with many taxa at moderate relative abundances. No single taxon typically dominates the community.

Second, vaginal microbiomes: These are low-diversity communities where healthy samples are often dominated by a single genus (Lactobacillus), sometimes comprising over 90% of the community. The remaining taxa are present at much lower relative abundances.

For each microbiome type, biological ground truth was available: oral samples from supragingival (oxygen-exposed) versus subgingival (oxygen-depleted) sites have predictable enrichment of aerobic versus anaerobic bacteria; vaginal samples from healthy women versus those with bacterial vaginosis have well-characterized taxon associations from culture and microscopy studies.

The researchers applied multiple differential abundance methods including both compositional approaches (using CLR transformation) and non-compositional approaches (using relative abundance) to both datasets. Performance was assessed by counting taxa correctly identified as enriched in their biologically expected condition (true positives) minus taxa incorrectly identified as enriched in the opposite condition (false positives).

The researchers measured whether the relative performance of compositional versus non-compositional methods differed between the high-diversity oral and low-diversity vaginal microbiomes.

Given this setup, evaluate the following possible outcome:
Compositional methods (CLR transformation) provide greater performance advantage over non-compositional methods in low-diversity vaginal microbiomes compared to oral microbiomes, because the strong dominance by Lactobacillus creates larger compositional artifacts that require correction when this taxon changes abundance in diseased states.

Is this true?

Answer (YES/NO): NO